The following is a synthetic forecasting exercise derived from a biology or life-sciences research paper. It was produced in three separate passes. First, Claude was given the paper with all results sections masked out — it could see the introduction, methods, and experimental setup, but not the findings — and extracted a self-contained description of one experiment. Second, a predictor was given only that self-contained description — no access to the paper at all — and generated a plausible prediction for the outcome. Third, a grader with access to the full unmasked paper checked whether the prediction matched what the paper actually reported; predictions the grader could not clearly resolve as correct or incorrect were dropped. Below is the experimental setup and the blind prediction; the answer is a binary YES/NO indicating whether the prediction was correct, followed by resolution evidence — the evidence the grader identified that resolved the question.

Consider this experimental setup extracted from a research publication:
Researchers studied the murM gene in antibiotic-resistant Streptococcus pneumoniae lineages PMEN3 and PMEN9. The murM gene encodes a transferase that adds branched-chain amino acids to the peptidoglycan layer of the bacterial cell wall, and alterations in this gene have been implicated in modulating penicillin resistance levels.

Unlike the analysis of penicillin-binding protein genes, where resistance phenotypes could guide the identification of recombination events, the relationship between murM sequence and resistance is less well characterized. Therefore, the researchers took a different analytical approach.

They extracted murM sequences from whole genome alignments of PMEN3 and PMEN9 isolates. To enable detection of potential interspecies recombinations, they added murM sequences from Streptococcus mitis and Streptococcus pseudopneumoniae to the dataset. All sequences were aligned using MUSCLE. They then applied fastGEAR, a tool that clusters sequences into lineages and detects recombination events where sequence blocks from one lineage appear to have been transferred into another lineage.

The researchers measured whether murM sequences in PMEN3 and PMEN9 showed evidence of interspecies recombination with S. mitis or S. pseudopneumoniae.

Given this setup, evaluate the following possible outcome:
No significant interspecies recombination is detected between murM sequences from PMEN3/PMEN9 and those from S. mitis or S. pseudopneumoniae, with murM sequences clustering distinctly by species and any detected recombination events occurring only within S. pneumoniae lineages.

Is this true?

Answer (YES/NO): NO